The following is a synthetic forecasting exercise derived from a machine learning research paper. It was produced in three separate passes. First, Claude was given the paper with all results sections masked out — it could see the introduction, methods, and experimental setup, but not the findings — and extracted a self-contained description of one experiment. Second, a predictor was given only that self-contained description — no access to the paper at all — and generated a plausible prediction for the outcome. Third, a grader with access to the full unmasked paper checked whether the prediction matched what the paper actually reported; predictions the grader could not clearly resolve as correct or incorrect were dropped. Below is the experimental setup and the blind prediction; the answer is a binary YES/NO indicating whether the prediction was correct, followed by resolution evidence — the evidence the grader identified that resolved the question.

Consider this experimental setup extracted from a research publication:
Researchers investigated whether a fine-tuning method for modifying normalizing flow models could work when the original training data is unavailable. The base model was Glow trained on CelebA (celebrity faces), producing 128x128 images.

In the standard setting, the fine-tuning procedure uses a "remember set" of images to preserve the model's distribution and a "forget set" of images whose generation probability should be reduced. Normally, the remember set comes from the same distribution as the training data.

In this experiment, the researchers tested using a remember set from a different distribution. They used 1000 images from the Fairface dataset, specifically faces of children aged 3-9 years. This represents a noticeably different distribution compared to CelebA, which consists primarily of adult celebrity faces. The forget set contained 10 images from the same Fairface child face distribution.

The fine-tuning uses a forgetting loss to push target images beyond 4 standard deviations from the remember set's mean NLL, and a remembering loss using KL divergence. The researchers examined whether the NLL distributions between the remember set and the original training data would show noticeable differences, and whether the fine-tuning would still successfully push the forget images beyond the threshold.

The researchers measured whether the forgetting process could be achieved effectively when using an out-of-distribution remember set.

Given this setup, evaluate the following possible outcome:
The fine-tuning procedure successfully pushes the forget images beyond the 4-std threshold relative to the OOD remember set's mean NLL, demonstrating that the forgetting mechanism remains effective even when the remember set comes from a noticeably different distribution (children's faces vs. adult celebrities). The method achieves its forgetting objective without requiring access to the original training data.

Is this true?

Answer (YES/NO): YES